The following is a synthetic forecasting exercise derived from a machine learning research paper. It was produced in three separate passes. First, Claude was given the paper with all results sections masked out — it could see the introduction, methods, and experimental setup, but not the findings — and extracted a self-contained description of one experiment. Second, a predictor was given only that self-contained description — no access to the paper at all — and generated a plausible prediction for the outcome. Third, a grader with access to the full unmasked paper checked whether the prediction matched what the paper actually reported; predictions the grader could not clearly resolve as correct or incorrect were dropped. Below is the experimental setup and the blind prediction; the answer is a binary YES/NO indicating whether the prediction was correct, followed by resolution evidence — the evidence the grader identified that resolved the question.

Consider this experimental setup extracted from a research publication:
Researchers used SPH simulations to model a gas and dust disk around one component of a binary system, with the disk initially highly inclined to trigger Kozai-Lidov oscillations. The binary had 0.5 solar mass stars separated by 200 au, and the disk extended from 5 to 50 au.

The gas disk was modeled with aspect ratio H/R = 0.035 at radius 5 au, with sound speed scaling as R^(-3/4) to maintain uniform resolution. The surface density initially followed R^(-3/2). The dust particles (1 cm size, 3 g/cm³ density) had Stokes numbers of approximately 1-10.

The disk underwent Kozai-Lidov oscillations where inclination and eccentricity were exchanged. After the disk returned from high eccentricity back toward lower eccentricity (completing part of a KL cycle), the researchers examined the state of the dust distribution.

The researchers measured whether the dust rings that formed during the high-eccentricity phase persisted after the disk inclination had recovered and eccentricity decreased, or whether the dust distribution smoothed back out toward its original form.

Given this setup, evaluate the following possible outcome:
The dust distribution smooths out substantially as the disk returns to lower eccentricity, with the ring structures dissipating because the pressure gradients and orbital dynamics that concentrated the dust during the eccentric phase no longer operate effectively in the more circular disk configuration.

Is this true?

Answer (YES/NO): YES